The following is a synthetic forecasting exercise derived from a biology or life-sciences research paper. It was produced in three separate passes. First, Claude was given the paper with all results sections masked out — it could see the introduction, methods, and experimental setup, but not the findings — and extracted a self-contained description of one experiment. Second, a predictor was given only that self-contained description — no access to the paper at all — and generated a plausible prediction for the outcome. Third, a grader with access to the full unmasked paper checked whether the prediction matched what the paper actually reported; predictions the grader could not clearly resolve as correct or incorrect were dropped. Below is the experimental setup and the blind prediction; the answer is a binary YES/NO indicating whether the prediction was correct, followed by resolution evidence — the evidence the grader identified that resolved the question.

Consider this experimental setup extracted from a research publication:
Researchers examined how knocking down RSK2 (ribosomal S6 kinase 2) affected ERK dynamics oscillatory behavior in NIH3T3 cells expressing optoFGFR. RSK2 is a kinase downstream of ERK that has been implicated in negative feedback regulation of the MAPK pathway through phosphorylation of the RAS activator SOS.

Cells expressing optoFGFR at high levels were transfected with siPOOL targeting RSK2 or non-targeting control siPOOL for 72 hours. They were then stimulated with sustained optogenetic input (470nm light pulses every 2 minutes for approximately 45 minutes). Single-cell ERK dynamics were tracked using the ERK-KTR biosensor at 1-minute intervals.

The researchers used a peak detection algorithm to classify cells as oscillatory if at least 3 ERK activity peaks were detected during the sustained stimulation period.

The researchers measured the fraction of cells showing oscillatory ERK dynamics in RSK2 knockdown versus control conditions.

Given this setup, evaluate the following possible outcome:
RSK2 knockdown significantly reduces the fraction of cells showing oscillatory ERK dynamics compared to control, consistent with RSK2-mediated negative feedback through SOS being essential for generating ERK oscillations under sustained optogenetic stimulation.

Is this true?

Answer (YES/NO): YES